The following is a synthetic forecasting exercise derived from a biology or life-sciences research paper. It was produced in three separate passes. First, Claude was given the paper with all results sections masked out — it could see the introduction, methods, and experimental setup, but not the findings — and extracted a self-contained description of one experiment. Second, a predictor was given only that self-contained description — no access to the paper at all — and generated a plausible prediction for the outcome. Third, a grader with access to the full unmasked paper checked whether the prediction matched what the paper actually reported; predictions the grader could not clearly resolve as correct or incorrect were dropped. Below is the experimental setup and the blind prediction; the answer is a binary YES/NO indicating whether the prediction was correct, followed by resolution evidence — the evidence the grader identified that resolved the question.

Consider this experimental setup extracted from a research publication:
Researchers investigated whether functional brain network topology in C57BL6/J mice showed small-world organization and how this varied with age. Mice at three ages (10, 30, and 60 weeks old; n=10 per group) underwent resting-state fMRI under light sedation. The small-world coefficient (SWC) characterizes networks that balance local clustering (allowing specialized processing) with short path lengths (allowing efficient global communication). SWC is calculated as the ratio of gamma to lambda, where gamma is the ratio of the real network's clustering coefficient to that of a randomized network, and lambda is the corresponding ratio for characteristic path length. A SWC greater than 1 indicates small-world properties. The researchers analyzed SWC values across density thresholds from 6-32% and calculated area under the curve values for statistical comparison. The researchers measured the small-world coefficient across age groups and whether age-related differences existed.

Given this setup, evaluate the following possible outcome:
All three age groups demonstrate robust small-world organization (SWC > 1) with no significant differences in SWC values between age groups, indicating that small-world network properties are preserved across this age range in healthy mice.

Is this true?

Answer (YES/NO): NO